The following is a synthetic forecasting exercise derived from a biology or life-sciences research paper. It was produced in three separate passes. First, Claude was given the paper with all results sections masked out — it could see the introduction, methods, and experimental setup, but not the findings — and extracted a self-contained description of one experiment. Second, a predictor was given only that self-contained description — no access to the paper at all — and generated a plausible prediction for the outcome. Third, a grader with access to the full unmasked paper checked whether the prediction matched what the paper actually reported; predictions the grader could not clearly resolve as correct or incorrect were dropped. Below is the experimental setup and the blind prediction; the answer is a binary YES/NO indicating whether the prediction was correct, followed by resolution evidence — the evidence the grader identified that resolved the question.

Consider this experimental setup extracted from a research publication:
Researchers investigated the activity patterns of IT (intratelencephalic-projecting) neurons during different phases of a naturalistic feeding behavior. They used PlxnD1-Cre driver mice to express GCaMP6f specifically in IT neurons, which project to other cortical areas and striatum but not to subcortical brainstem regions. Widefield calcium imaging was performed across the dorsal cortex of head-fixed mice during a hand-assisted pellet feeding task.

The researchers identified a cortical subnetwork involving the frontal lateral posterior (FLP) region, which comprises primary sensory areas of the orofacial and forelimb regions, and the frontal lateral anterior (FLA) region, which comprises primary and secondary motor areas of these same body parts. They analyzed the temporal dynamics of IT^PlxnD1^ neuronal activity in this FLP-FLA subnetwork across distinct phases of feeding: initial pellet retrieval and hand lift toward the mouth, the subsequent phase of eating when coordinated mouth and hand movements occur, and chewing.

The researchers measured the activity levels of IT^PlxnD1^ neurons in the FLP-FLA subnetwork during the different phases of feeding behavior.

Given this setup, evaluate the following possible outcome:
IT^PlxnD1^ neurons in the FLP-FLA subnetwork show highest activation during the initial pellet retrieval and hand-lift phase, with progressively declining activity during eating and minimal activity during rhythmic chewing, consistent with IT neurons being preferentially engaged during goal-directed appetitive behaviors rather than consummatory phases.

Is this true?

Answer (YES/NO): NO